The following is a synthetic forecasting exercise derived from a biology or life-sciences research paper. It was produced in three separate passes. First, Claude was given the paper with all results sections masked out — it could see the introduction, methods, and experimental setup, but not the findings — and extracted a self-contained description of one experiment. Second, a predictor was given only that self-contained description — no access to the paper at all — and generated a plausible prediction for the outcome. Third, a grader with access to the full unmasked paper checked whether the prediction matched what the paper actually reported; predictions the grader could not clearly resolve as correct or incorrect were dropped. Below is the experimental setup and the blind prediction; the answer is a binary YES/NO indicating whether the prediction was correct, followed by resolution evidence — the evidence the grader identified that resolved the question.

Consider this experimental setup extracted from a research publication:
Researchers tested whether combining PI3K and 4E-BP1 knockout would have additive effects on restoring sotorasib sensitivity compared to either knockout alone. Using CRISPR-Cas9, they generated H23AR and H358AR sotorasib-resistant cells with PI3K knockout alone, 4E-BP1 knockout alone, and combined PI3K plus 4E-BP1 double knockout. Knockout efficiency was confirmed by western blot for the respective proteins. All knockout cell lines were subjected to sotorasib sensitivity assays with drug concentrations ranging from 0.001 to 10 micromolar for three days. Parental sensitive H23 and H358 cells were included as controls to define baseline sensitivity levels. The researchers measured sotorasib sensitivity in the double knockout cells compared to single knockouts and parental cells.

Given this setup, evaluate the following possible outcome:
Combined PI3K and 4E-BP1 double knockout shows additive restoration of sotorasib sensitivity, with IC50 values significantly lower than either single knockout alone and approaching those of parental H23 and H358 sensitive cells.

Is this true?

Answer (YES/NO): NO